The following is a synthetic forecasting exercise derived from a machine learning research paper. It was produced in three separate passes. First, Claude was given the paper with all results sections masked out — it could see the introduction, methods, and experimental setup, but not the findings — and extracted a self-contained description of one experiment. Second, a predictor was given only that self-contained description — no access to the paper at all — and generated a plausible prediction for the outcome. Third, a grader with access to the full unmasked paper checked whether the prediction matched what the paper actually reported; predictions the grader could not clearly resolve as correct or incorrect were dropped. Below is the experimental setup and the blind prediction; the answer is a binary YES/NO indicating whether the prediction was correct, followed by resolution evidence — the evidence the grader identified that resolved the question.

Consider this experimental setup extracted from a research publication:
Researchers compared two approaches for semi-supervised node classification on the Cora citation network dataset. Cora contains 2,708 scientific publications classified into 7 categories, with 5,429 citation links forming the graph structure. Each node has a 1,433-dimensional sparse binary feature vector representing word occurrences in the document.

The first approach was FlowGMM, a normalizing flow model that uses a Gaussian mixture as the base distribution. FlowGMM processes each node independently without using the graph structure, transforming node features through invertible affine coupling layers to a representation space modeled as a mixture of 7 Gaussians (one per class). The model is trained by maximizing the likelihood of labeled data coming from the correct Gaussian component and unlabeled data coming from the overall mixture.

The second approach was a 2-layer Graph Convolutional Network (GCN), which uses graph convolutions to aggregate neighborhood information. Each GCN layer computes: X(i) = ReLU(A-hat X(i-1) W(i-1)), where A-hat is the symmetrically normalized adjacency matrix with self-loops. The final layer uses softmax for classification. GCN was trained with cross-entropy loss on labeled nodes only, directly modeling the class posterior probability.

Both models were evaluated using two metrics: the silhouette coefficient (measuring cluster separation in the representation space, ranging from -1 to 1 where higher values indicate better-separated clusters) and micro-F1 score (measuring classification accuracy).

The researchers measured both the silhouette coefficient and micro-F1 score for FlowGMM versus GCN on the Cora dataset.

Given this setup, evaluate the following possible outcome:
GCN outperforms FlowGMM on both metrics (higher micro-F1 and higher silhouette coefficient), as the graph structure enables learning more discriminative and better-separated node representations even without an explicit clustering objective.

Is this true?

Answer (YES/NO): NO